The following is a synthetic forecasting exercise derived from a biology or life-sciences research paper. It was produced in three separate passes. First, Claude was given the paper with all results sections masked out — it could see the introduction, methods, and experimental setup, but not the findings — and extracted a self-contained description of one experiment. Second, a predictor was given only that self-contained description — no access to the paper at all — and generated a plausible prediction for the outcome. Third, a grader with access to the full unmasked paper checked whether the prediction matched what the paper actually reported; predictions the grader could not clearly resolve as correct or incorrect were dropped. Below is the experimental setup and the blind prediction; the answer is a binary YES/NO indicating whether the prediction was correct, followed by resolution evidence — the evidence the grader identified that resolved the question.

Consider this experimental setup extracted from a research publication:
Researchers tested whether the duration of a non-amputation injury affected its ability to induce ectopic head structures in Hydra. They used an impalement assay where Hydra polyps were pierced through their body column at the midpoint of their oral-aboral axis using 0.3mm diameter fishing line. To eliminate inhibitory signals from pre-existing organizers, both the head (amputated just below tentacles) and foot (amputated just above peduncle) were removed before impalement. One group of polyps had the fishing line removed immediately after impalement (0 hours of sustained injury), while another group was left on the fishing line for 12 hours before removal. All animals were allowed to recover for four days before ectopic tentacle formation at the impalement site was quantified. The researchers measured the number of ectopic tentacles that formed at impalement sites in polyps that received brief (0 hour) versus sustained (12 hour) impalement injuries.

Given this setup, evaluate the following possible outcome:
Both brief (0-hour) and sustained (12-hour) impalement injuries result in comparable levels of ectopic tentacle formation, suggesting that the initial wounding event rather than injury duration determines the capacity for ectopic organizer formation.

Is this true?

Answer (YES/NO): NO